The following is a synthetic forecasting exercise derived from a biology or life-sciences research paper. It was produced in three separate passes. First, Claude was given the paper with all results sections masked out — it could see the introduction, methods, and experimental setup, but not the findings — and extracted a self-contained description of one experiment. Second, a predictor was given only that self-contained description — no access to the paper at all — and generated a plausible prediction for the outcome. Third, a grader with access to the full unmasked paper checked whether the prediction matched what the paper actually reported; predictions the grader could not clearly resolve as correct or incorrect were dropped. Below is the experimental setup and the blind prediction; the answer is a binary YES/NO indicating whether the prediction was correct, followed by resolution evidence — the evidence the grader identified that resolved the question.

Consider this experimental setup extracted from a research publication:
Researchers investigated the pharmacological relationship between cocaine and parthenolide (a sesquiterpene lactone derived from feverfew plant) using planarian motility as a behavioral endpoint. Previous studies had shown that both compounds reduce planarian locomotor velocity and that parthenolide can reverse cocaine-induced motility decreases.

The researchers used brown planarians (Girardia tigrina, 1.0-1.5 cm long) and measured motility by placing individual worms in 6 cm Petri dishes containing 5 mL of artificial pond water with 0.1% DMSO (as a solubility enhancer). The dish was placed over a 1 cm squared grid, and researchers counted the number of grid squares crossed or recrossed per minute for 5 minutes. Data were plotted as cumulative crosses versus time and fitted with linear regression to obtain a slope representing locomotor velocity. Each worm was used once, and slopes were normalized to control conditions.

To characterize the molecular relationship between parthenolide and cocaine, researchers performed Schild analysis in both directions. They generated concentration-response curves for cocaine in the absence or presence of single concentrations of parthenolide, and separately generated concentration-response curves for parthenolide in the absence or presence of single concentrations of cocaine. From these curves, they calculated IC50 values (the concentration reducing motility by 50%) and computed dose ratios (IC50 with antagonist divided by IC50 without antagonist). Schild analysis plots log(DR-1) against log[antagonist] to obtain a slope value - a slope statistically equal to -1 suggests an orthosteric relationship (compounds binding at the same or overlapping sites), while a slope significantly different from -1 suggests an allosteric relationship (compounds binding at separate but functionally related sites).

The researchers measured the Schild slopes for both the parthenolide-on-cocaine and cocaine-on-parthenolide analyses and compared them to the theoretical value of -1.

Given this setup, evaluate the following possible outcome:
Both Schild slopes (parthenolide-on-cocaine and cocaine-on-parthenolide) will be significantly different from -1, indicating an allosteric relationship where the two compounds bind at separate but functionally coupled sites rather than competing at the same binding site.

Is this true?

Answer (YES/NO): YES